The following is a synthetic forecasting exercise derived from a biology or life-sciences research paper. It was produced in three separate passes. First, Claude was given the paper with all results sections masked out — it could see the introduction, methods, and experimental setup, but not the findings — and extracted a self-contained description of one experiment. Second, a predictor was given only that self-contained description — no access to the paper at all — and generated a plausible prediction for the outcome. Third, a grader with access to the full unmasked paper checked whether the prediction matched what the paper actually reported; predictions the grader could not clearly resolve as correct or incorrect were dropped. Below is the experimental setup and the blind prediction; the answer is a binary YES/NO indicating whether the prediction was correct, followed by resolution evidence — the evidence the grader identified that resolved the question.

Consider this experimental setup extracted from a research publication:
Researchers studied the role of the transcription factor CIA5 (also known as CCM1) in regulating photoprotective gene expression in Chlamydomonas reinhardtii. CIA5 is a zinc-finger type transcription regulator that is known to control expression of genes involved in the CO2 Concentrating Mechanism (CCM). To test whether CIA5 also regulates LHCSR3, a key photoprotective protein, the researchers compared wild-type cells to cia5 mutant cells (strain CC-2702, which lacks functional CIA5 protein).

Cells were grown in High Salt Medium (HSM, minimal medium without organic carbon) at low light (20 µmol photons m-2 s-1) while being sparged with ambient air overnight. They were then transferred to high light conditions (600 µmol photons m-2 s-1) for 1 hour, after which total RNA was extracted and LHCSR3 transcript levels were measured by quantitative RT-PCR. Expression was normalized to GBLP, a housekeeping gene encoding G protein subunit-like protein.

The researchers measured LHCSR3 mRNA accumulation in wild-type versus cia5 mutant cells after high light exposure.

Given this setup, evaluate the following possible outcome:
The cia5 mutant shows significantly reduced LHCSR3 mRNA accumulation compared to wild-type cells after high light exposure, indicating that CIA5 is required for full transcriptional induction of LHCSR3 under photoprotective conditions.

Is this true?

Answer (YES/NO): YES